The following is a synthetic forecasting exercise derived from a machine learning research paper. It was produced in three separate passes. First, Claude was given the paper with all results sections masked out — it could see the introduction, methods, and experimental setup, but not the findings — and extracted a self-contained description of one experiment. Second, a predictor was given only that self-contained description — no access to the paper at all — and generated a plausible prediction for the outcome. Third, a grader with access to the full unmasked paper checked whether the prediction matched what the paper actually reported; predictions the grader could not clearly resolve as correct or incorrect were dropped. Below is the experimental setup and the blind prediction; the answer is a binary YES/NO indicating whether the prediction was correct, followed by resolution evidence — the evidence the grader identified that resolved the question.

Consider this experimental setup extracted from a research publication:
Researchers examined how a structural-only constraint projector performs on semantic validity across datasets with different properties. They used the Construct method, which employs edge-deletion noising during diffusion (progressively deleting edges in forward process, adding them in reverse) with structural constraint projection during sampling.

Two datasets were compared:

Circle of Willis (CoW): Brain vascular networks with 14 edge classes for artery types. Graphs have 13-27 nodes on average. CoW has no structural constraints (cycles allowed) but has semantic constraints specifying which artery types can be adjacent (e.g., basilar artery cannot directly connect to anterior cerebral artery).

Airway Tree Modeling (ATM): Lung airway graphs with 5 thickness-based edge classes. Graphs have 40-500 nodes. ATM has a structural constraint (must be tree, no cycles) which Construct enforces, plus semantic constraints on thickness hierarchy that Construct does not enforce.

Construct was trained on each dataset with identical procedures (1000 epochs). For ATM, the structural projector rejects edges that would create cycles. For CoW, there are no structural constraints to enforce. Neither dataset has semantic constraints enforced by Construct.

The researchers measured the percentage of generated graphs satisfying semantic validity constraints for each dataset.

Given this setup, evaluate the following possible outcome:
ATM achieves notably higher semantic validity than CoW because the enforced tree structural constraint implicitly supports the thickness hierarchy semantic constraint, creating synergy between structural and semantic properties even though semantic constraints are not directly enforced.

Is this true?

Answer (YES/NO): NO